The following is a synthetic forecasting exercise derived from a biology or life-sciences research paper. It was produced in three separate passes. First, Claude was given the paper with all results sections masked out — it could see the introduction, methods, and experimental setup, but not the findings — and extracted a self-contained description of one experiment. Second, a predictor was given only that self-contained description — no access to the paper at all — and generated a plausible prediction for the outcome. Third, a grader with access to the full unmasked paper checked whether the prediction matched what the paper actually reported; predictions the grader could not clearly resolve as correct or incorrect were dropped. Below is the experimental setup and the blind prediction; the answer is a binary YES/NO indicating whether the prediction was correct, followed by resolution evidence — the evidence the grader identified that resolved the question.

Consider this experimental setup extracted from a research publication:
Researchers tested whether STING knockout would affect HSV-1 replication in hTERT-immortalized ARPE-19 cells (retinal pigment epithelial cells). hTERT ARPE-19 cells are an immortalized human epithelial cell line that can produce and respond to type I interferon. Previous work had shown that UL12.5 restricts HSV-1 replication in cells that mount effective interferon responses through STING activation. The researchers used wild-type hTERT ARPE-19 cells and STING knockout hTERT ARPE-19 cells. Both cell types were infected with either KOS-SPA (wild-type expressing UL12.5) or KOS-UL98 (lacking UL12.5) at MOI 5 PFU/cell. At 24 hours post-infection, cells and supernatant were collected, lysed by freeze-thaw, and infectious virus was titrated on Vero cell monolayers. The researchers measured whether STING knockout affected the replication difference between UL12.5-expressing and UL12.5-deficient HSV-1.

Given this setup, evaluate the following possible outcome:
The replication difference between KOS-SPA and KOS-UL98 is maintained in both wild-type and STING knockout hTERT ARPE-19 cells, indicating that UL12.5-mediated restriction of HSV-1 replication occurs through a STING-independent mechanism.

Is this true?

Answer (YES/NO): YES